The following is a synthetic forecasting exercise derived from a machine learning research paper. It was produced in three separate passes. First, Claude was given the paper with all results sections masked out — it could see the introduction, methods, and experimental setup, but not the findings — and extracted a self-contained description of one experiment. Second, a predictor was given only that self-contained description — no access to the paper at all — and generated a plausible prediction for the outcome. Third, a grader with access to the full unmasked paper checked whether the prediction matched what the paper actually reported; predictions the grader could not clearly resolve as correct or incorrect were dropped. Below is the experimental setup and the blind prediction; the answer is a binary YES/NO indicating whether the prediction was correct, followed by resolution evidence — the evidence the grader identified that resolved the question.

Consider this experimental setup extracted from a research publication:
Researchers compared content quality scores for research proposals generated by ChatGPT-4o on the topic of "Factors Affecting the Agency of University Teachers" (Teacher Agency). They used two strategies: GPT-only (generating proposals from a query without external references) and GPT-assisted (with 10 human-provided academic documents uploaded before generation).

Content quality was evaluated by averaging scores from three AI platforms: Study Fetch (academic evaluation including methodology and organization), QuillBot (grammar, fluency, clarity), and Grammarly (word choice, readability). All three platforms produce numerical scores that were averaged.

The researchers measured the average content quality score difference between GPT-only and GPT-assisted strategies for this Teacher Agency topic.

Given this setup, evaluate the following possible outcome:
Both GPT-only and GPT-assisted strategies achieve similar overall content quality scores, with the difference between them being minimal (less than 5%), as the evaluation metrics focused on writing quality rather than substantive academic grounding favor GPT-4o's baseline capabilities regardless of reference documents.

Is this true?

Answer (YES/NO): YES